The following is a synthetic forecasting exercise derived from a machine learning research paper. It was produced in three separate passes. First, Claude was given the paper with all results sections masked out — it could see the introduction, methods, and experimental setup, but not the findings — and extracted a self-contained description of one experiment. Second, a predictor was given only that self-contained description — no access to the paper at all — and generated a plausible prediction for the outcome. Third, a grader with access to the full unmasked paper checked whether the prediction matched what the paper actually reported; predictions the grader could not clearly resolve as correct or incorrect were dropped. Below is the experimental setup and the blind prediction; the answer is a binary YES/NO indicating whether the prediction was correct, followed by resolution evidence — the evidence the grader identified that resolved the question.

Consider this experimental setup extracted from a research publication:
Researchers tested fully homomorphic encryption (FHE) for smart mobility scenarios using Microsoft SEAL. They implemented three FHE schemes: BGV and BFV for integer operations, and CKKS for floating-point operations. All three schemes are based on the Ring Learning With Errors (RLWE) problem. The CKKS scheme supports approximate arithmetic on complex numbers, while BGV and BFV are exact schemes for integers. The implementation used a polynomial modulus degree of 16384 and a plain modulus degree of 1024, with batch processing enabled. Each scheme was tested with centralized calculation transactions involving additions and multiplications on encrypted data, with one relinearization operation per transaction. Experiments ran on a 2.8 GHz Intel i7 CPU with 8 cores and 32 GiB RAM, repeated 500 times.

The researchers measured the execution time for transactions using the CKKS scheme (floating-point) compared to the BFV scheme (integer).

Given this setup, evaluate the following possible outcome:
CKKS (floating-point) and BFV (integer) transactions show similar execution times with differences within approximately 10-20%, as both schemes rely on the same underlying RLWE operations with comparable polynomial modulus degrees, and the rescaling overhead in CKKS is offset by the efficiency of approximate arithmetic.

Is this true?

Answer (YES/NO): NO